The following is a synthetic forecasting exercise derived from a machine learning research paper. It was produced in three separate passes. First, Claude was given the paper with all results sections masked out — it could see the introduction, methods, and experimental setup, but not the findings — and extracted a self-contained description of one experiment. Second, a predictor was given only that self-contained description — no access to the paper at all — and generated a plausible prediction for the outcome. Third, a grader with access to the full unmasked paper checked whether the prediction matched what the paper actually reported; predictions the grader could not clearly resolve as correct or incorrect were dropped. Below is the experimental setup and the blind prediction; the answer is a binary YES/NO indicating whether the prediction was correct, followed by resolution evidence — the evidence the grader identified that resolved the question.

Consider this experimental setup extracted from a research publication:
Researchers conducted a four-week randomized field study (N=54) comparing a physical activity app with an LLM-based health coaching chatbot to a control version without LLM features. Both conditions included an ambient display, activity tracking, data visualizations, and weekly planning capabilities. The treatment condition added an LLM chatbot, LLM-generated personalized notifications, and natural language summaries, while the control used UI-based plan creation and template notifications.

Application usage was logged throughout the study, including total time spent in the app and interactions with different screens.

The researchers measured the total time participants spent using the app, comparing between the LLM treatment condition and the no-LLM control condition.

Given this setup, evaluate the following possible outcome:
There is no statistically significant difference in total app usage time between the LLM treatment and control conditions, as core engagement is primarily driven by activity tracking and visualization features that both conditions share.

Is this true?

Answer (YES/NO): NO